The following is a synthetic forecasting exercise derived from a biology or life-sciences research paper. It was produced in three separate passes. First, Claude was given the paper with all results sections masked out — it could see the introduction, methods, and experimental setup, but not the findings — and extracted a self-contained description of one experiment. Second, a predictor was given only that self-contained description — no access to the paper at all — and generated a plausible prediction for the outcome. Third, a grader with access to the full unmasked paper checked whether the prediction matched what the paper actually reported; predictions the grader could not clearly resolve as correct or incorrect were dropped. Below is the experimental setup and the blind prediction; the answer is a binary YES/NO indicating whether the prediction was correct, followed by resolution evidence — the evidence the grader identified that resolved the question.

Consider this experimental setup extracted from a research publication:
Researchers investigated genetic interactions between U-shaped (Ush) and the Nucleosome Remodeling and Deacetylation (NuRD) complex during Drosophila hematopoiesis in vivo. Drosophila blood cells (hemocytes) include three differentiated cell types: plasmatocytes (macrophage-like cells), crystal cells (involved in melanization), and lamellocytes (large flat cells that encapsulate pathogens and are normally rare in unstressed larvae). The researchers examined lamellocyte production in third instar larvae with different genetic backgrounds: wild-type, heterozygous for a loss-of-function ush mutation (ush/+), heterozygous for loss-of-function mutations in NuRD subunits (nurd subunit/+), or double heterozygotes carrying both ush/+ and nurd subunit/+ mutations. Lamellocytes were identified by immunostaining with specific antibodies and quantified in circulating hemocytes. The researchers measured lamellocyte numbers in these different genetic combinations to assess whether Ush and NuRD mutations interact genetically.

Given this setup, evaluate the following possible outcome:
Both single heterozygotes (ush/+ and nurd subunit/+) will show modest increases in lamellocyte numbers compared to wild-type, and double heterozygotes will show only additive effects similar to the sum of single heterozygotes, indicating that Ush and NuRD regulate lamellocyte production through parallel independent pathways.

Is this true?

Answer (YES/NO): NO